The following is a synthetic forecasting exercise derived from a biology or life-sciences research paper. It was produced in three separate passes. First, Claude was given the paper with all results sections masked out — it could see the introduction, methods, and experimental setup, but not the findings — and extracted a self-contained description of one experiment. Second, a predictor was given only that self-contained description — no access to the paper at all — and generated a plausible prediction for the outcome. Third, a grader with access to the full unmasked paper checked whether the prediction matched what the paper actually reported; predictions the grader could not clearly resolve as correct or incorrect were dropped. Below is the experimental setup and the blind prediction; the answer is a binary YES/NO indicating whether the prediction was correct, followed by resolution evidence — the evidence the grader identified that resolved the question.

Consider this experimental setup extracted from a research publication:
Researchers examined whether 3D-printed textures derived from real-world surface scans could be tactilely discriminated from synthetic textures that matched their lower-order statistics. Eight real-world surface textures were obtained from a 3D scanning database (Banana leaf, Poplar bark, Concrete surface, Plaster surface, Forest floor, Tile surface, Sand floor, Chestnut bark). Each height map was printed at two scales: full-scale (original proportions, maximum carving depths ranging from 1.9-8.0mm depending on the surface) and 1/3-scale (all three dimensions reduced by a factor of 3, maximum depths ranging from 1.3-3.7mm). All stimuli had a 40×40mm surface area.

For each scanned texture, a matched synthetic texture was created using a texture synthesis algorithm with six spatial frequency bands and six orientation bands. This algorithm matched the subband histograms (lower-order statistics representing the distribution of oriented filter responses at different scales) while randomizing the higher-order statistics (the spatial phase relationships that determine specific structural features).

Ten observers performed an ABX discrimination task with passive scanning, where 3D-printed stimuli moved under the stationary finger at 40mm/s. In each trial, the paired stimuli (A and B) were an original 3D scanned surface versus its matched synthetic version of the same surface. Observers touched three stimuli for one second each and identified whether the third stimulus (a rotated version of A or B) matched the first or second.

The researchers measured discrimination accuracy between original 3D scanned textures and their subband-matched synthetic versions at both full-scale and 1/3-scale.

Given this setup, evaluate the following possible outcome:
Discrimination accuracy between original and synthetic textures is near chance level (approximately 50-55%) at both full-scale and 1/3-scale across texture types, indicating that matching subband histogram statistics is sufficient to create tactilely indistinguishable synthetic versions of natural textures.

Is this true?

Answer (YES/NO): NO